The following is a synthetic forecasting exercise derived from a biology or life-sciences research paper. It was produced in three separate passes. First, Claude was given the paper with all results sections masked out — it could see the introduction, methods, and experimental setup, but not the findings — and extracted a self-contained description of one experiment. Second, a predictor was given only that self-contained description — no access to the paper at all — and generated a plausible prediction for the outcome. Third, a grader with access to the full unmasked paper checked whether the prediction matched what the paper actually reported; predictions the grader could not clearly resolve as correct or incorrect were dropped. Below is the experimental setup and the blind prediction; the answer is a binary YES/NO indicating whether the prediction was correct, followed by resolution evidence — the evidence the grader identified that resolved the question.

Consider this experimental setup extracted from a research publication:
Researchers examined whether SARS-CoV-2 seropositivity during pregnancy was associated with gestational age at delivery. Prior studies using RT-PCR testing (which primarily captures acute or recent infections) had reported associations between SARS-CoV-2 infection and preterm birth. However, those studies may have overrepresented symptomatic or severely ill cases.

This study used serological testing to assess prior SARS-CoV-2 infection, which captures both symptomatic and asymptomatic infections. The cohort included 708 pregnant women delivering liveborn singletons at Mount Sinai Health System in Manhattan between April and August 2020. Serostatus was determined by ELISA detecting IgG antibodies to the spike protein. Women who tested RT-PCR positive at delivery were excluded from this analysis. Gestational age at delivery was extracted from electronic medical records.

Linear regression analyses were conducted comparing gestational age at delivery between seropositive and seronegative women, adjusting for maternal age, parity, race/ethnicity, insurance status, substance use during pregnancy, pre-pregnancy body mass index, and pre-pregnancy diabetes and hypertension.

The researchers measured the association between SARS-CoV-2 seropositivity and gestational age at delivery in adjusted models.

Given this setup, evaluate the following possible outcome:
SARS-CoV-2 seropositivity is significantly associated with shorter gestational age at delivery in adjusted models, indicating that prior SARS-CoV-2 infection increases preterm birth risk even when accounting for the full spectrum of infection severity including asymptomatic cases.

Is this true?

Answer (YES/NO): NO